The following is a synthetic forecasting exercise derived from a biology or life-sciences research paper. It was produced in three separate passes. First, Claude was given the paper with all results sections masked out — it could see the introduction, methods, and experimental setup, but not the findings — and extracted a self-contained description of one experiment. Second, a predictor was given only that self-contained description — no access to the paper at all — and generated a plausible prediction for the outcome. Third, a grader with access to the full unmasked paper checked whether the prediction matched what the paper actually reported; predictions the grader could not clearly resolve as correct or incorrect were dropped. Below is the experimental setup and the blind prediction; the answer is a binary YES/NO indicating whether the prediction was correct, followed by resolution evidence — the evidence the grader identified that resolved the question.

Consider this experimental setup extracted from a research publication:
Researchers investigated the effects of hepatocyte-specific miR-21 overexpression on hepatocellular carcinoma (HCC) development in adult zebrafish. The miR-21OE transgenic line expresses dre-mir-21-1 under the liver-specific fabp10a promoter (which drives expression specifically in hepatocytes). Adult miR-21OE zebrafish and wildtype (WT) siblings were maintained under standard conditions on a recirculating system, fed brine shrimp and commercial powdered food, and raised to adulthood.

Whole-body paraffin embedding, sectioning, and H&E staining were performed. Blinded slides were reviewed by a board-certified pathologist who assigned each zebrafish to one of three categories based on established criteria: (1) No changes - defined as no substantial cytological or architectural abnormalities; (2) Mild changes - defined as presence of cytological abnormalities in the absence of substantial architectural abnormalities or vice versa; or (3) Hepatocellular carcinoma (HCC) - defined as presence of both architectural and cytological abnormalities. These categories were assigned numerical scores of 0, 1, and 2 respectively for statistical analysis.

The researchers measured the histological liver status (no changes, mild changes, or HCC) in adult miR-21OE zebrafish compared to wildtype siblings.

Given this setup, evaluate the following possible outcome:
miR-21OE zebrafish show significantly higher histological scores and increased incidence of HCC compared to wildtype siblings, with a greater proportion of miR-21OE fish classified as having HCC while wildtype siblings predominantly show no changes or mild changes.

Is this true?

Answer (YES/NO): NO